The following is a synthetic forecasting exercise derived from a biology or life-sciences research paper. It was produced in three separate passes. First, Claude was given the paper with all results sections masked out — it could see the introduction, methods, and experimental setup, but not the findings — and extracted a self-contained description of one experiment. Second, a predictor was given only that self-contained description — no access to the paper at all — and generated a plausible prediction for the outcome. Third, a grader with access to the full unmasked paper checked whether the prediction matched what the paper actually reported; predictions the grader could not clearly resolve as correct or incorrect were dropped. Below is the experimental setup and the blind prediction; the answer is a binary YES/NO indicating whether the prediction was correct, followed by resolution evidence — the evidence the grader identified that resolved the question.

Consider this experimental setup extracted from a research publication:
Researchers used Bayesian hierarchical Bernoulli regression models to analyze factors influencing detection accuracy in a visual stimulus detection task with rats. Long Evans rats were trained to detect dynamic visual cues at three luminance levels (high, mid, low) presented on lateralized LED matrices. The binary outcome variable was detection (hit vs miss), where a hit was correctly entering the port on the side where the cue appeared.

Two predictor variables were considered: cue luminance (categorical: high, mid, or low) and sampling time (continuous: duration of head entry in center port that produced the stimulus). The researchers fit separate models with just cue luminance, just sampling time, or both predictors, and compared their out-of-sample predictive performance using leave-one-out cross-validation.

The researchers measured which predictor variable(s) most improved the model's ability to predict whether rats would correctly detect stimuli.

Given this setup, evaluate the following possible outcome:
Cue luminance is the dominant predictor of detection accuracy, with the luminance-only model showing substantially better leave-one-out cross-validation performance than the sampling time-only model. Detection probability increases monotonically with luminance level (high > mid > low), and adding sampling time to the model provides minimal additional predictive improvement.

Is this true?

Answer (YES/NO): NO